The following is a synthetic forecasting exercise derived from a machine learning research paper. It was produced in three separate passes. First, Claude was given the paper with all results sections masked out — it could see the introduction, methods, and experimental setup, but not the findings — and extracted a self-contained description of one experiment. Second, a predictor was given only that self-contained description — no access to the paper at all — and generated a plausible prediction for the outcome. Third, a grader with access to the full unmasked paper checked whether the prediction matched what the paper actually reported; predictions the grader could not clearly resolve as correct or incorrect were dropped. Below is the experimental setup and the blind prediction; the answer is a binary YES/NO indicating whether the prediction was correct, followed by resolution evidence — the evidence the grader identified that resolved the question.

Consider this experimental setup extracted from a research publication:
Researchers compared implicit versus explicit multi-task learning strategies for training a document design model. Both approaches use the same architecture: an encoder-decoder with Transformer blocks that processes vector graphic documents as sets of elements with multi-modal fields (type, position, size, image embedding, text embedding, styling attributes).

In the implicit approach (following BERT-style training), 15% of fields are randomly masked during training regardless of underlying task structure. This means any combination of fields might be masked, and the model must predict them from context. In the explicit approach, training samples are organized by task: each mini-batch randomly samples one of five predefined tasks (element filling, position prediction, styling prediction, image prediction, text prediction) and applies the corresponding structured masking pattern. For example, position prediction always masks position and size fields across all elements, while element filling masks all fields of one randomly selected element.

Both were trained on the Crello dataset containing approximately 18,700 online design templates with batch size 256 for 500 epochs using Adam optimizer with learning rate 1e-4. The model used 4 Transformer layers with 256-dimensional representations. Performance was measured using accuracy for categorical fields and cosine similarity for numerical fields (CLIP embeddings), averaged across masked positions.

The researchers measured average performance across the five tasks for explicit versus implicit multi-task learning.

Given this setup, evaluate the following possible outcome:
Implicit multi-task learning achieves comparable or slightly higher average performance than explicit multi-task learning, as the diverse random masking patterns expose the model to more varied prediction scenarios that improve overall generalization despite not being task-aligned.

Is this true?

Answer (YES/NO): NO